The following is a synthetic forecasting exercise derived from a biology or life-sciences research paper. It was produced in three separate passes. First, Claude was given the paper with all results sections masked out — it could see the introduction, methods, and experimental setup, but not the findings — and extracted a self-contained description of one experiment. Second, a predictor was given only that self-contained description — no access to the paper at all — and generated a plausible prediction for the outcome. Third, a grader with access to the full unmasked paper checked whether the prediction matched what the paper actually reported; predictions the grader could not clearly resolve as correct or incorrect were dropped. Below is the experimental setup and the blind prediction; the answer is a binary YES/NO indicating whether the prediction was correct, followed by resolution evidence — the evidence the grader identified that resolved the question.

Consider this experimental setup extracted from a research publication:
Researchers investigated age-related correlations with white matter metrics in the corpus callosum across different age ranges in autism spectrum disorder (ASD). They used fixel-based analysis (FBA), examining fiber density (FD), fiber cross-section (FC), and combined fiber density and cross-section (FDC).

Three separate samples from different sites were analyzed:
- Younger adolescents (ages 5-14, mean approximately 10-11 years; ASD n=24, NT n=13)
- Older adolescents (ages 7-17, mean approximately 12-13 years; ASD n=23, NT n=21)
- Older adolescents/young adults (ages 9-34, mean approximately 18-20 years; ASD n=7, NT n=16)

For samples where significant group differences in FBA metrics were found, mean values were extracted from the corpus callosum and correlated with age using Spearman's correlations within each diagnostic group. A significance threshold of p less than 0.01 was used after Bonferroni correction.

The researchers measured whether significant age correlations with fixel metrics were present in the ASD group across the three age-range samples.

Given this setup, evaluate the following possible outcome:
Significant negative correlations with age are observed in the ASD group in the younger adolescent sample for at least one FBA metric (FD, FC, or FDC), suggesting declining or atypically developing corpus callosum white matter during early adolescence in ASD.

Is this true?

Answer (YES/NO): NO